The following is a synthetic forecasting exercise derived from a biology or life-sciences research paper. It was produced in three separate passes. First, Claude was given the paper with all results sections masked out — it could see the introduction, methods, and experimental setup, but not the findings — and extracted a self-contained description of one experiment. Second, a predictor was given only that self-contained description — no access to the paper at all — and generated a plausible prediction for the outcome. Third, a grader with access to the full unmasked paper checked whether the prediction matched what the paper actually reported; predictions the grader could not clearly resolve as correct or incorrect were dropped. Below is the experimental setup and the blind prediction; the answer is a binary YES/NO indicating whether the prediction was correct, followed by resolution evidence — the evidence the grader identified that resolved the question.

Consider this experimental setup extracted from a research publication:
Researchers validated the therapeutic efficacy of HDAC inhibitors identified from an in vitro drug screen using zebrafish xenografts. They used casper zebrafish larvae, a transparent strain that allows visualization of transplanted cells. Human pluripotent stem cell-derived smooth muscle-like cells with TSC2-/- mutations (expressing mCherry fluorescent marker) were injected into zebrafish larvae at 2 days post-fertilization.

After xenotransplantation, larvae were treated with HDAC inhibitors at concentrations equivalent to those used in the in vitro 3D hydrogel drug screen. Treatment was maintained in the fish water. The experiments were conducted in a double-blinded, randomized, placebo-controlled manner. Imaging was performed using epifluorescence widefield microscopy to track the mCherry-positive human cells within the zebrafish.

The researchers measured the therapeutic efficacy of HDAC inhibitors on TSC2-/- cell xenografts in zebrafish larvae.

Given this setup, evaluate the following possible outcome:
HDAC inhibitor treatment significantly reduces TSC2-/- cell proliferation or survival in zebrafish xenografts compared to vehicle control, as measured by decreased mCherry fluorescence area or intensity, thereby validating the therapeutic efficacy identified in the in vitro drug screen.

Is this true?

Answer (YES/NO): NO